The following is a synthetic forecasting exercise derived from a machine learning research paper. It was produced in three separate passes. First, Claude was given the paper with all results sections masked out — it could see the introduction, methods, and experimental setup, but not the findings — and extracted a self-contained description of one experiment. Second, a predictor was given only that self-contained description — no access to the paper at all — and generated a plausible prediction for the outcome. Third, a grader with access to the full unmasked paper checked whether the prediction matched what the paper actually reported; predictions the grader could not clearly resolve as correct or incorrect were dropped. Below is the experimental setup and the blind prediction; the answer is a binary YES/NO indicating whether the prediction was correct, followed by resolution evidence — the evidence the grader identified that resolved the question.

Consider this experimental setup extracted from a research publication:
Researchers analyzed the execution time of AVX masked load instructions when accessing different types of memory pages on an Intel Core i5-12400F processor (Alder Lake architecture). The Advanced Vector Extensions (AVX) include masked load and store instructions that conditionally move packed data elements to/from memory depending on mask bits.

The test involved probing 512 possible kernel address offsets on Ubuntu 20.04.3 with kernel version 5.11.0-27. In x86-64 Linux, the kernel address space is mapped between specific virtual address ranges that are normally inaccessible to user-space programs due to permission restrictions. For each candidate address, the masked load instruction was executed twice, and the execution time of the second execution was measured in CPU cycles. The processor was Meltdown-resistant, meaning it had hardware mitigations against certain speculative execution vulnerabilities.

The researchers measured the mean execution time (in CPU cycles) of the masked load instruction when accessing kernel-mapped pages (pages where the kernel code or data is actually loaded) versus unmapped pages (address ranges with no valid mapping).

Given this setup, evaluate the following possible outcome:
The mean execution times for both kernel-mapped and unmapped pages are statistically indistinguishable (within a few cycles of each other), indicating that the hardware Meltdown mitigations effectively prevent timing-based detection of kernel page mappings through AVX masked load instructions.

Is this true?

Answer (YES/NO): NO